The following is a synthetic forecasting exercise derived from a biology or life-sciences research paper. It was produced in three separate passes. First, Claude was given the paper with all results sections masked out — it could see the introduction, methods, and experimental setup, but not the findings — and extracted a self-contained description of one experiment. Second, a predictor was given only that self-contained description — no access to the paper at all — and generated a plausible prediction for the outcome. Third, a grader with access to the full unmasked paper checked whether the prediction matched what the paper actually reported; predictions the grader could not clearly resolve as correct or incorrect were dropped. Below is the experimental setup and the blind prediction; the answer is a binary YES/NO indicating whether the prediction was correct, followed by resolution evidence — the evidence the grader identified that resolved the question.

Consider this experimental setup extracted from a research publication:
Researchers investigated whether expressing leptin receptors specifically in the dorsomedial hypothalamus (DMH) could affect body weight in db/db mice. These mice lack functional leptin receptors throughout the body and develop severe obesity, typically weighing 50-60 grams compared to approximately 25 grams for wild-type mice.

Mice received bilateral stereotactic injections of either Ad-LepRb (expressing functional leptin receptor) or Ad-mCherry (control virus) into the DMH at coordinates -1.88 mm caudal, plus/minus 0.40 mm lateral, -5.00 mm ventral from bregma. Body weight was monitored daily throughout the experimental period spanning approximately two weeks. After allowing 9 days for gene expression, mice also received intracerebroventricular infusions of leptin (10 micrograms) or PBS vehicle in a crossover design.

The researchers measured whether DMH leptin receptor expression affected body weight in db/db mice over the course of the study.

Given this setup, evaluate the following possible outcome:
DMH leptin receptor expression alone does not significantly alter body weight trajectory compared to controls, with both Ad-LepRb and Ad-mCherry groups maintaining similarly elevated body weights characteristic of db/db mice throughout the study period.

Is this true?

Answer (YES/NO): YES